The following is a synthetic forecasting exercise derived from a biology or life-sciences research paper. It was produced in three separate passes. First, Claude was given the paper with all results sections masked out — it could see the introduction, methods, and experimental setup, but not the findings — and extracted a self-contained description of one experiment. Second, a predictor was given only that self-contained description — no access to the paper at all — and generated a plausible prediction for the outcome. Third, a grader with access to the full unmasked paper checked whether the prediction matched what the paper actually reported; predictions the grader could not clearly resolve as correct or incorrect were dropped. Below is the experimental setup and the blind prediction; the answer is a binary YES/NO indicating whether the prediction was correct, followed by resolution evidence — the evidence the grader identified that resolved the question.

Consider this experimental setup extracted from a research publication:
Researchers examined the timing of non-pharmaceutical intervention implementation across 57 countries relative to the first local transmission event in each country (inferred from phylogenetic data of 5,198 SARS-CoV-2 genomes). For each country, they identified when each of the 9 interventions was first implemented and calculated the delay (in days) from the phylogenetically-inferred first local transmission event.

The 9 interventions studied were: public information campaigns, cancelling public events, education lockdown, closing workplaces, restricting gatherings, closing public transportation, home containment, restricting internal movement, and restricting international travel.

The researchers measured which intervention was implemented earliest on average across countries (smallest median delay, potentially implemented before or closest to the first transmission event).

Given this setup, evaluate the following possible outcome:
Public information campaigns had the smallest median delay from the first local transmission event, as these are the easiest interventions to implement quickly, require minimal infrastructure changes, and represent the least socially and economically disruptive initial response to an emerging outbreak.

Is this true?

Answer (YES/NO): YES